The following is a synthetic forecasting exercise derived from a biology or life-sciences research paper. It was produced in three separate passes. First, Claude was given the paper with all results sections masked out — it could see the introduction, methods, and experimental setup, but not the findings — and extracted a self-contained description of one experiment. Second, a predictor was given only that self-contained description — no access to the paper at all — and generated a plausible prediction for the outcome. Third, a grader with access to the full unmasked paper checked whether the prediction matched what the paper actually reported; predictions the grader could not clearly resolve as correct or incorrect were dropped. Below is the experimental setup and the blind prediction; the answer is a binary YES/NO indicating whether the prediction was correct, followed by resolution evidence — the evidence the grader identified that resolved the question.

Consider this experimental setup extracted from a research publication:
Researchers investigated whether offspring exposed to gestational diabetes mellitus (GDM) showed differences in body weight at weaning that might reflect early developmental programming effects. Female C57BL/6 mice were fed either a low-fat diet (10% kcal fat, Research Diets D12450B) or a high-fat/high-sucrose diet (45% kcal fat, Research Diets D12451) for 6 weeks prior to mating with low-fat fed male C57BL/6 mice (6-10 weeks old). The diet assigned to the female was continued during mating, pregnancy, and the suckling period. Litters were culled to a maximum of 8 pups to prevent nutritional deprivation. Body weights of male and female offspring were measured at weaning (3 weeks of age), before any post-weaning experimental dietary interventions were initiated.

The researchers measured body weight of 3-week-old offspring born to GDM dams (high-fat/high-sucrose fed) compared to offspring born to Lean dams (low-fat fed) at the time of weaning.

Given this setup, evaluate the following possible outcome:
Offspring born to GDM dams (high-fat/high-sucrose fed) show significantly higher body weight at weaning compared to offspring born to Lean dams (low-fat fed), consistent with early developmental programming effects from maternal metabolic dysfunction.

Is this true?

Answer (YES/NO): YES